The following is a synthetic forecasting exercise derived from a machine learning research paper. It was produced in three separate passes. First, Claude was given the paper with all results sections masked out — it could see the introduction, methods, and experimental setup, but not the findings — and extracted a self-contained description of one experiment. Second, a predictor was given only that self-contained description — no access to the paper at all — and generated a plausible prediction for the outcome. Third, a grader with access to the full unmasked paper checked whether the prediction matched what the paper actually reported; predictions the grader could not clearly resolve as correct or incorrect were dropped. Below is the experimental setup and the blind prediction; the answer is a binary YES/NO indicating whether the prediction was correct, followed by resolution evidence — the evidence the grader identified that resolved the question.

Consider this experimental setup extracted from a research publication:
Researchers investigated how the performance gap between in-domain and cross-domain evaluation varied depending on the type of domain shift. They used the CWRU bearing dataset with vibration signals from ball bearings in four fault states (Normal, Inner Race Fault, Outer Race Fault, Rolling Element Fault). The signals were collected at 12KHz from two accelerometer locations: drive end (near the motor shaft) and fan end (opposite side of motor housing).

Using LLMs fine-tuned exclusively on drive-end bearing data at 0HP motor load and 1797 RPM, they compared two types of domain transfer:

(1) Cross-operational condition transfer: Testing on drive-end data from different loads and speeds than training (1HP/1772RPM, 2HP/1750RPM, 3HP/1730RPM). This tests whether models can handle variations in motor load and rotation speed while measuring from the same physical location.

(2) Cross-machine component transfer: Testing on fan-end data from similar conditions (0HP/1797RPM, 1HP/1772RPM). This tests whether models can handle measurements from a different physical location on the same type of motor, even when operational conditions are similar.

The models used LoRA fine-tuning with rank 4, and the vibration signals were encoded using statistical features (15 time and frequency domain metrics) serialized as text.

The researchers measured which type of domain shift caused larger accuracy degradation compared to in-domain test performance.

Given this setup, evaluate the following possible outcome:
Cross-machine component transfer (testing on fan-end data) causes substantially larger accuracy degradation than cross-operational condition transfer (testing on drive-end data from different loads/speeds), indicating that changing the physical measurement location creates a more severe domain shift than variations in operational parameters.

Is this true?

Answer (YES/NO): YES